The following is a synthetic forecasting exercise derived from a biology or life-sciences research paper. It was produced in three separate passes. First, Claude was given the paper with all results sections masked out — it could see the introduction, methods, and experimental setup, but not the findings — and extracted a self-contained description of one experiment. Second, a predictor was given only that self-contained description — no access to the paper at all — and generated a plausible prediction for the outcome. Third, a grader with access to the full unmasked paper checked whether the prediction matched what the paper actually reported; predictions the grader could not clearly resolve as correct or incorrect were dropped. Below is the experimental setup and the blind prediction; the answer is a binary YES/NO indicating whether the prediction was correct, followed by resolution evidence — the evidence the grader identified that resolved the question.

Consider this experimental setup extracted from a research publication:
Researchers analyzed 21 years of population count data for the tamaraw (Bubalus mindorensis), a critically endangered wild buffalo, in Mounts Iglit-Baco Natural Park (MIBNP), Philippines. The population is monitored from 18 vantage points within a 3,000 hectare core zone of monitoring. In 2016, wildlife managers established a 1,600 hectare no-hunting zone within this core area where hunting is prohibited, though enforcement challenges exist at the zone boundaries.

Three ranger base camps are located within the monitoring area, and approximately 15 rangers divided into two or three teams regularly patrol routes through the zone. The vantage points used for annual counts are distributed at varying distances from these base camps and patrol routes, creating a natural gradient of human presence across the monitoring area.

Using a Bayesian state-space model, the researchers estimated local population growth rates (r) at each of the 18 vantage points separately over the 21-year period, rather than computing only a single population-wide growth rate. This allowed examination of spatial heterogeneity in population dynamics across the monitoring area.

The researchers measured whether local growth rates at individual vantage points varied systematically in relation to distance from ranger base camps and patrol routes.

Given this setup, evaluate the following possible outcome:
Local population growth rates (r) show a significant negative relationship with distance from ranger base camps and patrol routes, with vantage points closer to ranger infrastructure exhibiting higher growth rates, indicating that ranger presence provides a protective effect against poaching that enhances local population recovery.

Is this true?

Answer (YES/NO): YES